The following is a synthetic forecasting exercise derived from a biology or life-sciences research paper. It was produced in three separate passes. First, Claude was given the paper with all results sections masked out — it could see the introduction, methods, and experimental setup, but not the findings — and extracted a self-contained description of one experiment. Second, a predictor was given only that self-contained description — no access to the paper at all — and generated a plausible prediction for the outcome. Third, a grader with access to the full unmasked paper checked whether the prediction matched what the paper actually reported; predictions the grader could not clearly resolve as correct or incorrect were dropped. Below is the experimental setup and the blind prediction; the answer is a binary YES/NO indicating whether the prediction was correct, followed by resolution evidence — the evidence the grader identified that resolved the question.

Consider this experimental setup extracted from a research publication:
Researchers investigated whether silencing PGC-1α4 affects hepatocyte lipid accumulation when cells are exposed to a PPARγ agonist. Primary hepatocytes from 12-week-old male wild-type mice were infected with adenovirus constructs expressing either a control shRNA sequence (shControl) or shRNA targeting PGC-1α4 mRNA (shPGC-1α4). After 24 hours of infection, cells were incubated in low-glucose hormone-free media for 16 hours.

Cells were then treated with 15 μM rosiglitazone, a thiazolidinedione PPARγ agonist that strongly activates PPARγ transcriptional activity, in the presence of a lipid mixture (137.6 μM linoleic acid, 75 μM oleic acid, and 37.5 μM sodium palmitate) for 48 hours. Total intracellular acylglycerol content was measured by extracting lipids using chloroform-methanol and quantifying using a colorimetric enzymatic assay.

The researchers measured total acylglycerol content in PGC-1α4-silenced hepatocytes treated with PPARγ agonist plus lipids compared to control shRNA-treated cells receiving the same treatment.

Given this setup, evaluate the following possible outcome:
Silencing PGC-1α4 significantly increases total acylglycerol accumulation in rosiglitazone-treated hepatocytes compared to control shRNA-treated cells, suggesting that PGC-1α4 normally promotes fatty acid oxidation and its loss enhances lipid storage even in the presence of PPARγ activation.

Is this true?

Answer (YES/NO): NO